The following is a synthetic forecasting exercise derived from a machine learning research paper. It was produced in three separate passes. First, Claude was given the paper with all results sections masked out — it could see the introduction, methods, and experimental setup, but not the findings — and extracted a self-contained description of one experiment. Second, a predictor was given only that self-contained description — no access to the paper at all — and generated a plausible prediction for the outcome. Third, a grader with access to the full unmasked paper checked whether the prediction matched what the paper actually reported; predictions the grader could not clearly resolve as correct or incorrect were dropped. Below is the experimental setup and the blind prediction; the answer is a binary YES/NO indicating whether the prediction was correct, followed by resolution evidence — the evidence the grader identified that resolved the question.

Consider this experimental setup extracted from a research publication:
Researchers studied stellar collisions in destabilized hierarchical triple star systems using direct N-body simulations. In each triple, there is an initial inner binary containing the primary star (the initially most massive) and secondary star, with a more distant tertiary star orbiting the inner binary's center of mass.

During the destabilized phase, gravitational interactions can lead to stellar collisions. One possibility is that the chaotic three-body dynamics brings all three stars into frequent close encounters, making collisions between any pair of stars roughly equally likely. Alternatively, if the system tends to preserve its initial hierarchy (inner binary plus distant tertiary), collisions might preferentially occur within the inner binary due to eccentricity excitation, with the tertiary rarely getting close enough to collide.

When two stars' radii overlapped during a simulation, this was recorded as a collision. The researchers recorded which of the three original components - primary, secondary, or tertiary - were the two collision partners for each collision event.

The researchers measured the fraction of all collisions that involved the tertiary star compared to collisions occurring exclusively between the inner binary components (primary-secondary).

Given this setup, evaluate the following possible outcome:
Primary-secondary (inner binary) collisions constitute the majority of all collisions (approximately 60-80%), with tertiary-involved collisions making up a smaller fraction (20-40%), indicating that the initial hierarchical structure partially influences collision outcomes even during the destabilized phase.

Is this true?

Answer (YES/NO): NO